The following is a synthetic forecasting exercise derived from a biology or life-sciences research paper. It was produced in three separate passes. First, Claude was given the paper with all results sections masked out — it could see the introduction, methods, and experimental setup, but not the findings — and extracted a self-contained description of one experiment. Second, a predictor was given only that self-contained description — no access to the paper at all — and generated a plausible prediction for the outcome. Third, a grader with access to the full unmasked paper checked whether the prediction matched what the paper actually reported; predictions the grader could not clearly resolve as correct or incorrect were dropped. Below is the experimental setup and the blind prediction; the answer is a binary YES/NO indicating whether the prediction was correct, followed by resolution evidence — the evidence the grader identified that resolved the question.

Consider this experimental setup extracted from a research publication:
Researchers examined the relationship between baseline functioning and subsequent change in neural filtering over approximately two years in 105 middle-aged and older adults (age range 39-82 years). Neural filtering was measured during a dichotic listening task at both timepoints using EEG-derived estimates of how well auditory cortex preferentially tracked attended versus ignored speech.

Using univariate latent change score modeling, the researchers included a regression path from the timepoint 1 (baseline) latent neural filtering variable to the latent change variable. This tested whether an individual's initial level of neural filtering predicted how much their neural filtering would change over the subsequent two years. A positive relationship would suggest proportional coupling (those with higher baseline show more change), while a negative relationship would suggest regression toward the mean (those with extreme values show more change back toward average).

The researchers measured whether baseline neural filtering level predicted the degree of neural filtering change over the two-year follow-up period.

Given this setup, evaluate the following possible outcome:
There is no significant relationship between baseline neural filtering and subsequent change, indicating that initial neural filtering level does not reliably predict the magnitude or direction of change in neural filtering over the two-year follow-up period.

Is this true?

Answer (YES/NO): NO